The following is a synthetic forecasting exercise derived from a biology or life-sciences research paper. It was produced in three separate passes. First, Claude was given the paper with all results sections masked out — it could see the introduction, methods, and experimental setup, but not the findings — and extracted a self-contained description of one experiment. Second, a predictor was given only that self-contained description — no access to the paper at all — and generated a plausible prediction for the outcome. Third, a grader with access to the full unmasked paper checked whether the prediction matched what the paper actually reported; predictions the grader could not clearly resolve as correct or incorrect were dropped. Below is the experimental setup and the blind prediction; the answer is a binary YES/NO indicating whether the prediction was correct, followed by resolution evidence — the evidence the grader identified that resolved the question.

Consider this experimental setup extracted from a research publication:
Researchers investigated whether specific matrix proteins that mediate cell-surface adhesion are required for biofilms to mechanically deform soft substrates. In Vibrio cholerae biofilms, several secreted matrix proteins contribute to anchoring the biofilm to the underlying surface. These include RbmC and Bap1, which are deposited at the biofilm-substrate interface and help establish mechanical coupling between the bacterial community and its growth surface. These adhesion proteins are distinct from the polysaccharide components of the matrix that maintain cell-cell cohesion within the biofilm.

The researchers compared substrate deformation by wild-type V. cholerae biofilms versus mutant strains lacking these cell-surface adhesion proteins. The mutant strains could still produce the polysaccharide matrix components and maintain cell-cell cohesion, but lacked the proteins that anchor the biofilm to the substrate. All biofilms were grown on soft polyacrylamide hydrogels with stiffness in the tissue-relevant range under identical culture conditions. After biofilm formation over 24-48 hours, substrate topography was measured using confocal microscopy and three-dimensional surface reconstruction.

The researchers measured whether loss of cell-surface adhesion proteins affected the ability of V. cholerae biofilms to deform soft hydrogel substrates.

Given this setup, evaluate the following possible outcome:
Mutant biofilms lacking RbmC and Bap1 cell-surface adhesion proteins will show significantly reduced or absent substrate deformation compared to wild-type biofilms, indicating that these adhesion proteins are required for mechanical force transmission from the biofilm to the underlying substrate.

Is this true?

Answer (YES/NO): NO